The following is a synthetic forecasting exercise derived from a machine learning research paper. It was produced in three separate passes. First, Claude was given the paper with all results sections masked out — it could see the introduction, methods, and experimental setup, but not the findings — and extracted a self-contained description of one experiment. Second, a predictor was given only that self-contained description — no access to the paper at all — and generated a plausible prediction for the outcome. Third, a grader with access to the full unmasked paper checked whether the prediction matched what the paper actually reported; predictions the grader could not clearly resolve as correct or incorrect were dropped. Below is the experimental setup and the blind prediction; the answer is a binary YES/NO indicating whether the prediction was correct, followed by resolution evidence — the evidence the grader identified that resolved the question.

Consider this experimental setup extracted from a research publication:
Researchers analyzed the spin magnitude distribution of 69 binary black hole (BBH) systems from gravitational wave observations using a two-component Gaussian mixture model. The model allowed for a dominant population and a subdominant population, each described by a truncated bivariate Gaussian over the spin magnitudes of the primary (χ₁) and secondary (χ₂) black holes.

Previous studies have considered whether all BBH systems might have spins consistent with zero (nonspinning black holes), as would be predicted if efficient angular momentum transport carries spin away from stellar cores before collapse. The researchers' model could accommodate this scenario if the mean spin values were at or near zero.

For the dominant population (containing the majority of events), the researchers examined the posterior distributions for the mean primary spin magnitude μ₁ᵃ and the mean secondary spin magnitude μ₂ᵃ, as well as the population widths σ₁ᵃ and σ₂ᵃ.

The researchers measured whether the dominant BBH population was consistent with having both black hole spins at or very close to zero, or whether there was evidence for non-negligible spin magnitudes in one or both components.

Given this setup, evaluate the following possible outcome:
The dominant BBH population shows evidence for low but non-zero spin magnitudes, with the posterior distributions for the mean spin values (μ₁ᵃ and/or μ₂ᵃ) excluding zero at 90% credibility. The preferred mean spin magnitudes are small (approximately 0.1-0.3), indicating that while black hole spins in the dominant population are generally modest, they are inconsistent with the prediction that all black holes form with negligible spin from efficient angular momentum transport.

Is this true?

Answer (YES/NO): NO